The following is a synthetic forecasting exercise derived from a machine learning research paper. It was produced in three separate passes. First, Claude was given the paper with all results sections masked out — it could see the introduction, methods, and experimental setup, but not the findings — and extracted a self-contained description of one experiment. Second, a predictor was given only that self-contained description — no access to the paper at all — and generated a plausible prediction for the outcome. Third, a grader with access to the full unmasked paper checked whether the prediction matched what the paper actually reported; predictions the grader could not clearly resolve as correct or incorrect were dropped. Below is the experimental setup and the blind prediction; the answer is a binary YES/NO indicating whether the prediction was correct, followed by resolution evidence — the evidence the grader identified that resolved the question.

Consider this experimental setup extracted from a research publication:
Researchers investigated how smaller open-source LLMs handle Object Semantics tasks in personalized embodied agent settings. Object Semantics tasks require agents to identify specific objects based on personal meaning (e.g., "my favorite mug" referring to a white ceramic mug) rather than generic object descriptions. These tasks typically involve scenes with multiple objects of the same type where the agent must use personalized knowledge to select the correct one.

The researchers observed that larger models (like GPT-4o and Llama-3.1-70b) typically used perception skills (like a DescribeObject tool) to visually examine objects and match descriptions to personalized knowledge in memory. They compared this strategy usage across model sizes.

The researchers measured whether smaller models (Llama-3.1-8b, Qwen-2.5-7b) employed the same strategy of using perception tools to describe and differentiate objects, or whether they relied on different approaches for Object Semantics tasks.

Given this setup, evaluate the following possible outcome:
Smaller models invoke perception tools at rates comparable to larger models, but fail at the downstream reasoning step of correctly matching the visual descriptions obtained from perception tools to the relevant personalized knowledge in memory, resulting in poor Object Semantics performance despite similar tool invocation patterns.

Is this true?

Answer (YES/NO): NO